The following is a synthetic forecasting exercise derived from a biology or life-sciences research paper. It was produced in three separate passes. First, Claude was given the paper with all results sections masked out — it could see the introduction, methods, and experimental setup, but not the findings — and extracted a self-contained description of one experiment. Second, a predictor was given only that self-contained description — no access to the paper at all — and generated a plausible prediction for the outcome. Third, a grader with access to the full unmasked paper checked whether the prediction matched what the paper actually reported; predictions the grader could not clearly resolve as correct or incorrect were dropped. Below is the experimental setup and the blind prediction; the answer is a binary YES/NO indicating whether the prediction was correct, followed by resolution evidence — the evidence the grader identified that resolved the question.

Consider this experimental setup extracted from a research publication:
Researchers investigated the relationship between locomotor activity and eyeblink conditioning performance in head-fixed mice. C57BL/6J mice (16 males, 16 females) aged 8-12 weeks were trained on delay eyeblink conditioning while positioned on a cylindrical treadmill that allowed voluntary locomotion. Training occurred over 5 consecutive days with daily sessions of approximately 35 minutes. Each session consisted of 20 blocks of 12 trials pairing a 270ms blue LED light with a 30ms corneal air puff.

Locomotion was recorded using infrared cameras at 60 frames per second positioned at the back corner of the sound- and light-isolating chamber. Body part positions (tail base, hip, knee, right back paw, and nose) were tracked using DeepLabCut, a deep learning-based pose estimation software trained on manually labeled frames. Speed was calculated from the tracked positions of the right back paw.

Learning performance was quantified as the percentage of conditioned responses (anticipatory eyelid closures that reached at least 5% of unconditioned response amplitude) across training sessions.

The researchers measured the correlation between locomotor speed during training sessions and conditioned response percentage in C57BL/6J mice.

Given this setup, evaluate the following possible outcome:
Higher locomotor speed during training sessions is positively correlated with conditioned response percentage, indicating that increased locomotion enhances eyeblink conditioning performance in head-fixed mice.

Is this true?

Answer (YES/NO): NO